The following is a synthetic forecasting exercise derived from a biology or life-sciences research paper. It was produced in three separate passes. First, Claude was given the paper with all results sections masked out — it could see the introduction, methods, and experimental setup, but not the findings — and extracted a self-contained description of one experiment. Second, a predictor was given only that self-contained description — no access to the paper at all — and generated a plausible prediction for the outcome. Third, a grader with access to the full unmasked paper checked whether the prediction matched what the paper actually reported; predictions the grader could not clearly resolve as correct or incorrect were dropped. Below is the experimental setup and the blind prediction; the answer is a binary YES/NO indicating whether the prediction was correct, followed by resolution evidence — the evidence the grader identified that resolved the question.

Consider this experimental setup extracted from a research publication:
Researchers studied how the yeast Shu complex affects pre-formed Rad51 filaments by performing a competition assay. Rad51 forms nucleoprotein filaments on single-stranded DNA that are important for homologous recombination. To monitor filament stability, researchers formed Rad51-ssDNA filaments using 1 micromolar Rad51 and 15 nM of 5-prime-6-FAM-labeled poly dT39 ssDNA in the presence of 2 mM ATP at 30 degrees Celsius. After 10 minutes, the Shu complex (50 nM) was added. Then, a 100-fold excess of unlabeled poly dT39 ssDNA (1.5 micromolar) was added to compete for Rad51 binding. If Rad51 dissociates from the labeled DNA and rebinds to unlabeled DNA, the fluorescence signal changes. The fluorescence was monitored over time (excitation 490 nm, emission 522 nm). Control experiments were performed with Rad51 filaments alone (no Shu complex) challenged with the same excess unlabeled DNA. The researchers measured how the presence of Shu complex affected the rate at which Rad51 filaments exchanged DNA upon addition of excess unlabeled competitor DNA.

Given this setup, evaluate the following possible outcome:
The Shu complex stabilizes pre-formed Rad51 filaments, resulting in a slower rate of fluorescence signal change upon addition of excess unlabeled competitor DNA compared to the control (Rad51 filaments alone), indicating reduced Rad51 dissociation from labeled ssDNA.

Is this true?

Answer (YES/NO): YES